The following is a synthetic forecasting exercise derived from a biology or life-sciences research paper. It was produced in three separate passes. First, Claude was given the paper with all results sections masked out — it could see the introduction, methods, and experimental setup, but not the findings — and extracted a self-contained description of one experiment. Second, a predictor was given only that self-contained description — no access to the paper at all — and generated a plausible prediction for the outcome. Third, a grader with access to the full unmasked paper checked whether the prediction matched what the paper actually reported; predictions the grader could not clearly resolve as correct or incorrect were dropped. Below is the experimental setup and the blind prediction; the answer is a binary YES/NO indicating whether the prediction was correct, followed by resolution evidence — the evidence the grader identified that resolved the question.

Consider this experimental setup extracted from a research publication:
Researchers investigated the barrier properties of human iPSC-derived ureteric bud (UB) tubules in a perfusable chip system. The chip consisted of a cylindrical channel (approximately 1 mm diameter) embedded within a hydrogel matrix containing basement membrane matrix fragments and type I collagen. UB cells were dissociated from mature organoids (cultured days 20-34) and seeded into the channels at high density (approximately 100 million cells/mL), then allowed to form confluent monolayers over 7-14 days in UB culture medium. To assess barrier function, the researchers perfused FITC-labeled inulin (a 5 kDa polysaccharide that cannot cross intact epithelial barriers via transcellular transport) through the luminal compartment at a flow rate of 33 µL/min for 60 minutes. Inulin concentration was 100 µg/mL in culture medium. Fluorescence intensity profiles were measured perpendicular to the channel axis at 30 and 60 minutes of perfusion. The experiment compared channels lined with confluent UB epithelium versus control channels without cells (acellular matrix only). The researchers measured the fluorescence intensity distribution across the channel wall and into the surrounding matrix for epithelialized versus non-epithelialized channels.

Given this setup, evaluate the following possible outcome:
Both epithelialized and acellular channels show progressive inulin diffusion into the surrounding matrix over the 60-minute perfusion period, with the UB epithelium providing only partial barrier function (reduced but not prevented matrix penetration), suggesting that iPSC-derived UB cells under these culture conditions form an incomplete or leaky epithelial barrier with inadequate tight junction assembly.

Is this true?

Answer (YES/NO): NO